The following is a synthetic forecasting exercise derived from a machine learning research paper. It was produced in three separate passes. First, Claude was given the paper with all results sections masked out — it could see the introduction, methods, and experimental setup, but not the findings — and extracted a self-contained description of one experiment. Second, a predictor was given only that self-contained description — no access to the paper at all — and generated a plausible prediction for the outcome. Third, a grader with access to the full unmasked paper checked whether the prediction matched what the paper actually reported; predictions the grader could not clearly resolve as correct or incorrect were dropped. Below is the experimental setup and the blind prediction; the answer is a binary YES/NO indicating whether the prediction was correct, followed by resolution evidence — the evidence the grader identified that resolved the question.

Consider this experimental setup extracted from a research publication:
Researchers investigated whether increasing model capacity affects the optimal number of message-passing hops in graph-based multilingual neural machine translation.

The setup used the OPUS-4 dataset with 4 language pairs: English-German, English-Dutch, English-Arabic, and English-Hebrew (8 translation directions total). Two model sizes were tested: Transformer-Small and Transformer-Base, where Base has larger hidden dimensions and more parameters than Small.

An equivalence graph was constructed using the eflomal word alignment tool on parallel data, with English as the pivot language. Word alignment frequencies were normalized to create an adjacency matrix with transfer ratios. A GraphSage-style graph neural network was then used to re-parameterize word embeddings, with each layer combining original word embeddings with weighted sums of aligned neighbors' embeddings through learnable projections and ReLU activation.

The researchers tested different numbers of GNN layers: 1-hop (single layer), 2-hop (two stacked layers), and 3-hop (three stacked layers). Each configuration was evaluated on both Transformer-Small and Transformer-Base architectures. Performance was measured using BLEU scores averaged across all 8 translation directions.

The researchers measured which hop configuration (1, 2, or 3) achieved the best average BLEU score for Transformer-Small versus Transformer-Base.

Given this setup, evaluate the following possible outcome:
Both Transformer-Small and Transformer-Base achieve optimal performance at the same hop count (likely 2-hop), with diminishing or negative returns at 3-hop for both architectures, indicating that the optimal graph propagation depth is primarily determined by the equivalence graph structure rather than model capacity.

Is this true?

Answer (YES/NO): YES